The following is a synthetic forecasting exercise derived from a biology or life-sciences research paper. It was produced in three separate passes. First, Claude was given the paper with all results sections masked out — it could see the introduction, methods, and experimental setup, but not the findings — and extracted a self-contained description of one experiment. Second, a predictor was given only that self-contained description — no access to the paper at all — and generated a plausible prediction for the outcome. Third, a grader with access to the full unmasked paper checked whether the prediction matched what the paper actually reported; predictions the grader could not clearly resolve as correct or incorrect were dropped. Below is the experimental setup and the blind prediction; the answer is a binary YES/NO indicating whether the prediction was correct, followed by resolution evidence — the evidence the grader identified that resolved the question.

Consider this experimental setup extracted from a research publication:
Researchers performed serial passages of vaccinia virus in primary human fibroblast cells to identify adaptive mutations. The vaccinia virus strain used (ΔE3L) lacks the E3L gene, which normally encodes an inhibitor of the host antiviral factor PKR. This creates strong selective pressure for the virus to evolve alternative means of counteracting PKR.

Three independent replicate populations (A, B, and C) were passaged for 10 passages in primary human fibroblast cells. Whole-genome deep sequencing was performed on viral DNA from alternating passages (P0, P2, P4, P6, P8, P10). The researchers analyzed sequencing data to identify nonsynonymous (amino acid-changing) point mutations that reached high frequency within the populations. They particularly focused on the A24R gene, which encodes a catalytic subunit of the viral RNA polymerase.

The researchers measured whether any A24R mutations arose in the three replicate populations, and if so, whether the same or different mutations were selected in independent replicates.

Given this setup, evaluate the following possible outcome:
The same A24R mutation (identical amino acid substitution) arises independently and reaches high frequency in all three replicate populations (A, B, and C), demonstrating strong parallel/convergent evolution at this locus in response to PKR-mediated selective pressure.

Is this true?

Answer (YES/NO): NO